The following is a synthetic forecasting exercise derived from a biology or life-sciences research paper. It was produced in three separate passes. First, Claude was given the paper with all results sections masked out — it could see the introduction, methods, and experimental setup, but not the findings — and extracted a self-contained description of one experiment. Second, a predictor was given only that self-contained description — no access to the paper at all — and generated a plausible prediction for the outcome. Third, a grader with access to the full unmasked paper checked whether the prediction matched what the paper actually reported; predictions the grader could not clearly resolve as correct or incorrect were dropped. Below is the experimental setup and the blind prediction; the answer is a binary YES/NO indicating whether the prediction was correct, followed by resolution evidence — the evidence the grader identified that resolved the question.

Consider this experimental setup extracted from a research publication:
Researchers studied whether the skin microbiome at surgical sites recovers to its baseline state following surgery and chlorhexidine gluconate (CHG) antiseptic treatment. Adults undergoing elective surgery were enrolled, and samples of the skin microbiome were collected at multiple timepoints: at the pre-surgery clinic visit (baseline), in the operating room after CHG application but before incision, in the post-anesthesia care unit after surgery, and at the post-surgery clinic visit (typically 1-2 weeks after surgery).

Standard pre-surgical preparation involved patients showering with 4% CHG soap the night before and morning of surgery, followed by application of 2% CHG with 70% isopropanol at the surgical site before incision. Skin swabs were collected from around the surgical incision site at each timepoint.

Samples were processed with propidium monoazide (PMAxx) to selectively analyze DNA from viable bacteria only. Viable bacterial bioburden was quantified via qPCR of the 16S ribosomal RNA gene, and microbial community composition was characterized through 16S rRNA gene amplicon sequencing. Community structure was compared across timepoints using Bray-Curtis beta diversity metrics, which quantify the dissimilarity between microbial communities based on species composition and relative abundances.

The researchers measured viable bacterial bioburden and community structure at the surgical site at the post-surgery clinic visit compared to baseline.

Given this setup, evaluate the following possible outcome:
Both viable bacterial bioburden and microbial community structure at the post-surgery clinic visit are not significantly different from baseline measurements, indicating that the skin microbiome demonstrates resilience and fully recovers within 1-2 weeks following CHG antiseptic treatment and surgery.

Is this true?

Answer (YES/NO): NO